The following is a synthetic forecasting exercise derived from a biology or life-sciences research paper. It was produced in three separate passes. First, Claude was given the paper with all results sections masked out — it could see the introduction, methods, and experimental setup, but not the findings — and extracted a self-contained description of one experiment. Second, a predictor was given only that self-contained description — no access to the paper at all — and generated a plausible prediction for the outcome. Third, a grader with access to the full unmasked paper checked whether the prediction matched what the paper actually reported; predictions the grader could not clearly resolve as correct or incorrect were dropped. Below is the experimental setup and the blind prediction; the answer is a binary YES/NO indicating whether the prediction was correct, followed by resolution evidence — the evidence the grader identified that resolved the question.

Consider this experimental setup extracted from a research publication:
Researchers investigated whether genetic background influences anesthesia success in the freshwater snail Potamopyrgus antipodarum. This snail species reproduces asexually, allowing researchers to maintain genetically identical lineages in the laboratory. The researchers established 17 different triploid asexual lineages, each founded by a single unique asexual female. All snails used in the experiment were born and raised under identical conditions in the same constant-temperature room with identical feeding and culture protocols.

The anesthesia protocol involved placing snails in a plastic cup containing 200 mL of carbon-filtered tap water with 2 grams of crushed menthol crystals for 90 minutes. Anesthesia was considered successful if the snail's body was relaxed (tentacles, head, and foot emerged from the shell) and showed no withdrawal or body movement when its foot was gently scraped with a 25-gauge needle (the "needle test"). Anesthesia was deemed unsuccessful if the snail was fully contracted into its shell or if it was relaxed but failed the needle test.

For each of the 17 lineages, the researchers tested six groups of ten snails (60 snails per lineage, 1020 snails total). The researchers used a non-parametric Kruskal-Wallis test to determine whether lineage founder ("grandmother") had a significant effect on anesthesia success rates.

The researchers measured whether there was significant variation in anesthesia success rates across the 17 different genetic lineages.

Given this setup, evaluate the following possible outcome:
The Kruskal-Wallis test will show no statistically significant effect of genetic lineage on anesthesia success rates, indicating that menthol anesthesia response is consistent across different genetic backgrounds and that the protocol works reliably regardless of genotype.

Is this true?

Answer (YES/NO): NO